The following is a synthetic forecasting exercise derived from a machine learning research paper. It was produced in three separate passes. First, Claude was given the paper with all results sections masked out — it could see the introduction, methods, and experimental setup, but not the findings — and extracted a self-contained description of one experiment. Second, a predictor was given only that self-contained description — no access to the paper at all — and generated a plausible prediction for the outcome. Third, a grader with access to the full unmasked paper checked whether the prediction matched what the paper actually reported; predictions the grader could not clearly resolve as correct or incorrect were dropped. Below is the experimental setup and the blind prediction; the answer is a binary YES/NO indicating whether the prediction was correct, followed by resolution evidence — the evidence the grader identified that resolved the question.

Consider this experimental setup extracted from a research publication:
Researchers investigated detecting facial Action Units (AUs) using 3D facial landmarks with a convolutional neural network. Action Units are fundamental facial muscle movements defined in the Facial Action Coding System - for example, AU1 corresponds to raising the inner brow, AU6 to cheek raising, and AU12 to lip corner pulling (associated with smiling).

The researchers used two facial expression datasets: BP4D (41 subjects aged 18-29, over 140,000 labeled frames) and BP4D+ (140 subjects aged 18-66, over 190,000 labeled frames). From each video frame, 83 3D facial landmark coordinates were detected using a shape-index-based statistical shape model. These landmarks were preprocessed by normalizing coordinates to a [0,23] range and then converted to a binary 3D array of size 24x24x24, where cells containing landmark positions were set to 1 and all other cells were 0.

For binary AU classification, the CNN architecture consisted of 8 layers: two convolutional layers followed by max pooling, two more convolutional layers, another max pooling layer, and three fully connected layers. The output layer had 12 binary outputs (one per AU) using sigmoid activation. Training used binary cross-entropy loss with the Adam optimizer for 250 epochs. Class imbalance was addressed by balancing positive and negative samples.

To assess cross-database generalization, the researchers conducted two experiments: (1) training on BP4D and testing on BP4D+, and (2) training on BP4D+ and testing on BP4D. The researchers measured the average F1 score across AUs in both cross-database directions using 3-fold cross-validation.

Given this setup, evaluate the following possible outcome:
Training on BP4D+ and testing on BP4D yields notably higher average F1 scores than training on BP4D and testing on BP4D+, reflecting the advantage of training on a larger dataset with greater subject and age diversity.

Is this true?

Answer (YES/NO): NO